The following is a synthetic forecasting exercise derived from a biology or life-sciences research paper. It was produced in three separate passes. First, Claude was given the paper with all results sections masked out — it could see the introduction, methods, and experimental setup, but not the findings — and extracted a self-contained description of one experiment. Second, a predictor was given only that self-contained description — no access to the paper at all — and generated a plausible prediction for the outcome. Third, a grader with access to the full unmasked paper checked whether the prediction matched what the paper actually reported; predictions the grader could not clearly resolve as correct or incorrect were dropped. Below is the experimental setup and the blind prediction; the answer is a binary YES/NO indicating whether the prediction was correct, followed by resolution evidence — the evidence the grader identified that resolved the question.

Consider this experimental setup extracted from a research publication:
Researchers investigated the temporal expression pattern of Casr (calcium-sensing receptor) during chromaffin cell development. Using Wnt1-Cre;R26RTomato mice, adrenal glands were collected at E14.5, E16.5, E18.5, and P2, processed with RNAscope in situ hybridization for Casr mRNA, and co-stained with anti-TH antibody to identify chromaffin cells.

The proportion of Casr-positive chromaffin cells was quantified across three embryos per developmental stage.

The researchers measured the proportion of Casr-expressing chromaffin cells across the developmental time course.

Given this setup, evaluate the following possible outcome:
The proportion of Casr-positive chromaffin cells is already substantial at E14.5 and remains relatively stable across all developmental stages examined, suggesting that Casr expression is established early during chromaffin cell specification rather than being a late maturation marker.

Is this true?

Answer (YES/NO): NO